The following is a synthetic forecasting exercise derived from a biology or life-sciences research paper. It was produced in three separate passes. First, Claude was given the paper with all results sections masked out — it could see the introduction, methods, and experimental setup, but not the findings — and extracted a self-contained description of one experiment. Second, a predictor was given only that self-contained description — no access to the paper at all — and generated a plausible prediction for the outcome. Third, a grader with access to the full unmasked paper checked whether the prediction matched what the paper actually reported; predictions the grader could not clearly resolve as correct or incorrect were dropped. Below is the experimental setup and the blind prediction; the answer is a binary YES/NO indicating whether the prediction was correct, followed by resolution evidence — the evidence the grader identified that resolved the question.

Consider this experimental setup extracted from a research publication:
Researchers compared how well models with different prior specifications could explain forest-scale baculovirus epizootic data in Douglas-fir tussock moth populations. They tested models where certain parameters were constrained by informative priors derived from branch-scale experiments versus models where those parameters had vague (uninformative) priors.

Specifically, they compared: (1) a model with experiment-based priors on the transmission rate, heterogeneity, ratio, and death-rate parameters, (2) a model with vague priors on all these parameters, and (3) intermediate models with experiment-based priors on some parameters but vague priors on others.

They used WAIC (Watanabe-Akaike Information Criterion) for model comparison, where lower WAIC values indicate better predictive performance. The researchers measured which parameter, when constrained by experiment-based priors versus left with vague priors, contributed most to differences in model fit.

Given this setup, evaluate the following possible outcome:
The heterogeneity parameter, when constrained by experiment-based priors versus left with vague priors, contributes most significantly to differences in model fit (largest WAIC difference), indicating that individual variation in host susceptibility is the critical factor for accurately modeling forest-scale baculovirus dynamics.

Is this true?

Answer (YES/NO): NO